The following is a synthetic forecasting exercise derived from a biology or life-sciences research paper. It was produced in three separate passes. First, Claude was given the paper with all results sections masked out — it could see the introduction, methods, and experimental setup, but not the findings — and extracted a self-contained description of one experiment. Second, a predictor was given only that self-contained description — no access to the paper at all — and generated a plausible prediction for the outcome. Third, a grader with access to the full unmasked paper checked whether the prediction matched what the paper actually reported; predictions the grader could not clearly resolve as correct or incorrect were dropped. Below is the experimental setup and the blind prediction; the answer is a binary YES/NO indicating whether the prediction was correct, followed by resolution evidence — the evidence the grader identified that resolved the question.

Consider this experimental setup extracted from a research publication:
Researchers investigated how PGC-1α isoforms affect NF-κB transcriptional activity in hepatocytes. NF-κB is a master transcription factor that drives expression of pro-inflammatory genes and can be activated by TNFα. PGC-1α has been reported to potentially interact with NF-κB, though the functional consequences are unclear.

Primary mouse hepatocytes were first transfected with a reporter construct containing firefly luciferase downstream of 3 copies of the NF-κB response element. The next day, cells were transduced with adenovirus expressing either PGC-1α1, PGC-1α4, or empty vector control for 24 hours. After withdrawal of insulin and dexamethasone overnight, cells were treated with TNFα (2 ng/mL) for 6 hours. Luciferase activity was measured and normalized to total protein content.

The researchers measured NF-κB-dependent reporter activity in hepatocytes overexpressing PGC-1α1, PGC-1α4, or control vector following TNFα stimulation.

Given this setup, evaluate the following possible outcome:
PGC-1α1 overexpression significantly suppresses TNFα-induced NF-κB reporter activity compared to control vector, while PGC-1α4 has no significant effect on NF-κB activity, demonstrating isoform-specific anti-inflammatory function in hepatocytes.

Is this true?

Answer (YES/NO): YES